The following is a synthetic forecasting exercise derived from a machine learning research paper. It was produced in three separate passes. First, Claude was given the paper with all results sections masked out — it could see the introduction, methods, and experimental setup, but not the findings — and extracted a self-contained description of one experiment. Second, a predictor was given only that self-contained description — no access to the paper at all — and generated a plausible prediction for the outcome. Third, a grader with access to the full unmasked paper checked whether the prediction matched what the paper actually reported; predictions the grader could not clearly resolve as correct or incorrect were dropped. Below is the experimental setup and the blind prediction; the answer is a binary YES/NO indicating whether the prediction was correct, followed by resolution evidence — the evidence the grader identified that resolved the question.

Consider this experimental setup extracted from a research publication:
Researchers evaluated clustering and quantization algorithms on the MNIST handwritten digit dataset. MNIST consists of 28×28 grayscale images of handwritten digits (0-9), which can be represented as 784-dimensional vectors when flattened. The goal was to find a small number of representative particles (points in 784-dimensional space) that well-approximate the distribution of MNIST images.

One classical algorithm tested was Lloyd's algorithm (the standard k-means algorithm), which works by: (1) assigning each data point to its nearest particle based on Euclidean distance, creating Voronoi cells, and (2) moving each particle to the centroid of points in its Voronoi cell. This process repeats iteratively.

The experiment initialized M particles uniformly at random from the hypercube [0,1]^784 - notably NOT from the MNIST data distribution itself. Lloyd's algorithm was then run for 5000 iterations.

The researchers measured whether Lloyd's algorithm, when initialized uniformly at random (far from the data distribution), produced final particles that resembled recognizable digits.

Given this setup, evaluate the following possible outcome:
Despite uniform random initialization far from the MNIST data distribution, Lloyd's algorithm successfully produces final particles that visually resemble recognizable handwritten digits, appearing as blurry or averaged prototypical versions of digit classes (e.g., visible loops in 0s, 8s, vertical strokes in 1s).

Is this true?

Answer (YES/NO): NO